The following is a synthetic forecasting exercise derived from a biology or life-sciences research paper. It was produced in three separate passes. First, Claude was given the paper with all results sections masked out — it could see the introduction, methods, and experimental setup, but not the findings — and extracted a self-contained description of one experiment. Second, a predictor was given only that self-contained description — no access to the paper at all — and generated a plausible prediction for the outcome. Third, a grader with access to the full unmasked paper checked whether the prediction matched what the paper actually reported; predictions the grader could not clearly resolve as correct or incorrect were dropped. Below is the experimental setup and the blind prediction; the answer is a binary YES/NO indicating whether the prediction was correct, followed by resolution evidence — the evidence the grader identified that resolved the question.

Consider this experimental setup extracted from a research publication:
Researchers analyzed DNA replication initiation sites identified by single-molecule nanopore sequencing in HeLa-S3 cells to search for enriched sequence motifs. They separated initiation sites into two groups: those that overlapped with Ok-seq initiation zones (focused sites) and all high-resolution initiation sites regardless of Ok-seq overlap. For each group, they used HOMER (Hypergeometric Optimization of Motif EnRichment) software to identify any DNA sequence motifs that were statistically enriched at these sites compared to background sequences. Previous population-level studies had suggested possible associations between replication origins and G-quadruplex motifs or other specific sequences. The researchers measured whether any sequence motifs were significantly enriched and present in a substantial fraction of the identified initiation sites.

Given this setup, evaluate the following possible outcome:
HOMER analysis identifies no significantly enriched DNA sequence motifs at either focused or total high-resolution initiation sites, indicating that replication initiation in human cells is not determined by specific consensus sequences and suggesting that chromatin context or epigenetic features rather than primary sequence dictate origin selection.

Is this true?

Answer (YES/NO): YES